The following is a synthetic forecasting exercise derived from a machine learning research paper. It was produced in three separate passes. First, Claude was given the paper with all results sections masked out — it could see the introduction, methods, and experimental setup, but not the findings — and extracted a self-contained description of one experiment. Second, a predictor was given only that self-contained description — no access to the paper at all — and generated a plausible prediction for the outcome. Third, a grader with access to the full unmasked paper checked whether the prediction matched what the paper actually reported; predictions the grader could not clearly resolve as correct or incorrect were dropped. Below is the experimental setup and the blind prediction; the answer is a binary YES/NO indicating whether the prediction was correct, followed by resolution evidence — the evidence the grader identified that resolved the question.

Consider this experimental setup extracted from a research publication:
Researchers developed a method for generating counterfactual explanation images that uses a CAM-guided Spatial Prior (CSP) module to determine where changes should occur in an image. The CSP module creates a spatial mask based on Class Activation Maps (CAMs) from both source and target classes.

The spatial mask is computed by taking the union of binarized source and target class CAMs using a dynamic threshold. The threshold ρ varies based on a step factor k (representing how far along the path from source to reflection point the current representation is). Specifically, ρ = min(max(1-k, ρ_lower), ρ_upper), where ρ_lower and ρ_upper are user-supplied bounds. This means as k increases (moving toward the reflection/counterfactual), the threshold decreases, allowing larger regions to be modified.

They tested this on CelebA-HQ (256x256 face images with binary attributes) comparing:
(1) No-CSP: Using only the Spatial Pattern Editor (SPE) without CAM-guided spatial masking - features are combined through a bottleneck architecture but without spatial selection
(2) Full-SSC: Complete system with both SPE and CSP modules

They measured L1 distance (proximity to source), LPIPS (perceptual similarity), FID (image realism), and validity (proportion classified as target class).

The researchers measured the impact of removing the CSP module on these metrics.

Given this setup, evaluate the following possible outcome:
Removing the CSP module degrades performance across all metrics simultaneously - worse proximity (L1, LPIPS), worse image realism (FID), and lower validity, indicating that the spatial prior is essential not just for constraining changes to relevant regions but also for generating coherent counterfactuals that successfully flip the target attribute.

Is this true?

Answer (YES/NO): YES